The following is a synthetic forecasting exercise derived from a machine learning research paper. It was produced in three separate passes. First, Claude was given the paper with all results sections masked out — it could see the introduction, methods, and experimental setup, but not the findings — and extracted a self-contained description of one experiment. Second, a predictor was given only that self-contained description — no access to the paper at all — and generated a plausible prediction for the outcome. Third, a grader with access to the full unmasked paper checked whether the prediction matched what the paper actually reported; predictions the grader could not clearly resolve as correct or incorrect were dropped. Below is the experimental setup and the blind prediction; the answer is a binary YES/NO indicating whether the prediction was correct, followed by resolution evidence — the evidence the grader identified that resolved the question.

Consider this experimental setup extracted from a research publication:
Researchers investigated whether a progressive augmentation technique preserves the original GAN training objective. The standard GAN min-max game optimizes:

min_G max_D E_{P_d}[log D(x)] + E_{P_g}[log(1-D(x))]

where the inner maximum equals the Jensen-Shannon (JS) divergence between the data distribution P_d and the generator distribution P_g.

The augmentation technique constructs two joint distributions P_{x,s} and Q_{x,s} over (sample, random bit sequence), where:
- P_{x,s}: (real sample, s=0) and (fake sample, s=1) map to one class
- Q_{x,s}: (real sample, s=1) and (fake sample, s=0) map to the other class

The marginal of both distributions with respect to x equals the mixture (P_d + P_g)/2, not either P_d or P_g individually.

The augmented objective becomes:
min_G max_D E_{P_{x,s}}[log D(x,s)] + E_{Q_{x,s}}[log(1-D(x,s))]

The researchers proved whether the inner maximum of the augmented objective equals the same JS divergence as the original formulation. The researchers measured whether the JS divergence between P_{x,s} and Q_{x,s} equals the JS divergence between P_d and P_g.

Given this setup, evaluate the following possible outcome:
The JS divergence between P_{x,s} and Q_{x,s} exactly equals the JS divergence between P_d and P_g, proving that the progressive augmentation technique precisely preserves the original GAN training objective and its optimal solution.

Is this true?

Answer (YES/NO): YES